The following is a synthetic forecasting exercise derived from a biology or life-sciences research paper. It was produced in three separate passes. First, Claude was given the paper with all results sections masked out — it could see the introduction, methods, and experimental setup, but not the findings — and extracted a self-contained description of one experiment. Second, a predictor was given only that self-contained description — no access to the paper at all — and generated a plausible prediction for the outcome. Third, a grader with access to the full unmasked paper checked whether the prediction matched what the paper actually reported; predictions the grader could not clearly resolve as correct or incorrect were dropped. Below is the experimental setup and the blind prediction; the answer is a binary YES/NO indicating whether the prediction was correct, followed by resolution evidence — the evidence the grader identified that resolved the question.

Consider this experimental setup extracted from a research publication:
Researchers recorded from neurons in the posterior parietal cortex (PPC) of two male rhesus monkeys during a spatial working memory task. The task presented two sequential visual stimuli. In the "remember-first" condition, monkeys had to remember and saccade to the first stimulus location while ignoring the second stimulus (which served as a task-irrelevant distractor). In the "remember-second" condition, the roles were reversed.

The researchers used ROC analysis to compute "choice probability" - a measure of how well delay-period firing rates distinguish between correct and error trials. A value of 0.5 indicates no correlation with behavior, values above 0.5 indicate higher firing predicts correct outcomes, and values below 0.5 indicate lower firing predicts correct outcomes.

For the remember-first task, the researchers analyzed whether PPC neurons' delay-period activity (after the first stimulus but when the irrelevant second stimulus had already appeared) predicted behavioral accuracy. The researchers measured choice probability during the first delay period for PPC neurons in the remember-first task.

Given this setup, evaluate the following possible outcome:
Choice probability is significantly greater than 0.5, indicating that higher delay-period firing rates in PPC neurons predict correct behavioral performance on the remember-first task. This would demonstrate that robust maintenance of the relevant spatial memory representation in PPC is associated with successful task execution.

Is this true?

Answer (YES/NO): NO